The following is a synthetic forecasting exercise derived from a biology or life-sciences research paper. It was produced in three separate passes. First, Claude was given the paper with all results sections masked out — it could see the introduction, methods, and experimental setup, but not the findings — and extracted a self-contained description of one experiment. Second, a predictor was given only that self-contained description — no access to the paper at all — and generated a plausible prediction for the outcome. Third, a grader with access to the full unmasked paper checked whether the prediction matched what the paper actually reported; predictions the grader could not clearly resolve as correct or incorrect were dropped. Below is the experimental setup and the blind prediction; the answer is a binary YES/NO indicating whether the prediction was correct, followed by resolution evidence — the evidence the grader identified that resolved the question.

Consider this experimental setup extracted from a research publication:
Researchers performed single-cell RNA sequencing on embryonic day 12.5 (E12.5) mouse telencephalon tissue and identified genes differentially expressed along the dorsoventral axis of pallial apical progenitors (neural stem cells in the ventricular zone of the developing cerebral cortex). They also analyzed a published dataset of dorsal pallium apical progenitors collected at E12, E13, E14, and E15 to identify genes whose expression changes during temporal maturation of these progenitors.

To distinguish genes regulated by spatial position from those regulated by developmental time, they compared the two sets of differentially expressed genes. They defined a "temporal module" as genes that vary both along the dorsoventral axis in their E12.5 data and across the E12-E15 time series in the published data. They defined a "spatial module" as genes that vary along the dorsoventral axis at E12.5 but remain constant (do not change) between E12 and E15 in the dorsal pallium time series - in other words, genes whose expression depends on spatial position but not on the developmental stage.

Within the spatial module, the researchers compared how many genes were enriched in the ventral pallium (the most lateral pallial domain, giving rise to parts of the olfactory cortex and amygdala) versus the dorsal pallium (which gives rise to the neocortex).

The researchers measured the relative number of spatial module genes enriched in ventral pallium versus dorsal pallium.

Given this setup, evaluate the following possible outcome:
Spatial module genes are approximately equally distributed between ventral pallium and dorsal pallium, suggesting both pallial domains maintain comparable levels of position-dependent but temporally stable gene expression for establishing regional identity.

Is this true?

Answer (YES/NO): NO